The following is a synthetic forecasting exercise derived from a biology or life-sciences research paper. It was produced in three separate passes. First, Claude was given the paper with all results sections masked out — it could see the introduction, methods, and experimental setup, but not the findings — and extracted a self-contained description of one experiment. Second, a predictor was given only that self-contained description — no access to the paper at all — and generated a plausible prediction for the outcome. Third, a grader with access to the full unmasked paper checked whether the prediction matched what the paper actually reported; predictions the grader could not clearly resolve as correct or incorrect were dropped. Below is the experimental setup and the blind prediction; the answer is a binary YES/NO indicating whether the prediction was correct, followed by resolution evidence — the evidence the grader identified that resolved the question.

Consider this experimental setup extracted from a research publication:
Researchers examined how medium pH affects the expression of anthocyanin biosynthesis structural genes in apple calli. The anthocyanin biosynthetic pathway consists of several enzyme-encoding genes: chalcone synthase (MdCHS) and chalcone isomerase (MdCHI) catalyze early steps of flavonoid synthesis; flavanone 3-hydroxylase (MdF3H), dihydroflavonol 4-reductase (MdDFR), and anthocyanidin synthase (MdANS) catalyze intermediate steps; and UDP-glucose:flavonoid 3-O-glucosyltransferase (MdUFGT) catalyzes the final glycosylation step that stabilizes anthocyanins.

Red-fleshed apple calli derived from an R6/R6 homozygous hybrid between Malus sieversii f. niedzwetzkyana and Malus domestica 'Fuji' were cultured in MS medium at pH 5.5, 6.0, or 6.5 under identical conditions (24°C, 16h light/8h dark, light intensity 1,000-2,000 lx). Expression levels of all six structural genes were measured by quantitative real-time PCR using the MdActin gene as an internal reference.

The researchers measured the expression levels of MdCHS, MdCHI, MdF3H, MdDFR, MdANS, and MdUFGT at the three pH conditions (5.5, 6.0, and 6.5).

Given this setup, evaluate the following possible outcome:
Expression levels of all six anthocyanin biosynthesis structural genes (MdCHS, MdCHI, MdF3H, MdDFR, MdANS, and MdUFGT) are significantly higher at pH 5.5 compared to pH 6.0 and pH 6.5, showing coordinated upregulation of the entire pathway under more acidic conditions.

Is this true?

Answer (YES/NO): NO